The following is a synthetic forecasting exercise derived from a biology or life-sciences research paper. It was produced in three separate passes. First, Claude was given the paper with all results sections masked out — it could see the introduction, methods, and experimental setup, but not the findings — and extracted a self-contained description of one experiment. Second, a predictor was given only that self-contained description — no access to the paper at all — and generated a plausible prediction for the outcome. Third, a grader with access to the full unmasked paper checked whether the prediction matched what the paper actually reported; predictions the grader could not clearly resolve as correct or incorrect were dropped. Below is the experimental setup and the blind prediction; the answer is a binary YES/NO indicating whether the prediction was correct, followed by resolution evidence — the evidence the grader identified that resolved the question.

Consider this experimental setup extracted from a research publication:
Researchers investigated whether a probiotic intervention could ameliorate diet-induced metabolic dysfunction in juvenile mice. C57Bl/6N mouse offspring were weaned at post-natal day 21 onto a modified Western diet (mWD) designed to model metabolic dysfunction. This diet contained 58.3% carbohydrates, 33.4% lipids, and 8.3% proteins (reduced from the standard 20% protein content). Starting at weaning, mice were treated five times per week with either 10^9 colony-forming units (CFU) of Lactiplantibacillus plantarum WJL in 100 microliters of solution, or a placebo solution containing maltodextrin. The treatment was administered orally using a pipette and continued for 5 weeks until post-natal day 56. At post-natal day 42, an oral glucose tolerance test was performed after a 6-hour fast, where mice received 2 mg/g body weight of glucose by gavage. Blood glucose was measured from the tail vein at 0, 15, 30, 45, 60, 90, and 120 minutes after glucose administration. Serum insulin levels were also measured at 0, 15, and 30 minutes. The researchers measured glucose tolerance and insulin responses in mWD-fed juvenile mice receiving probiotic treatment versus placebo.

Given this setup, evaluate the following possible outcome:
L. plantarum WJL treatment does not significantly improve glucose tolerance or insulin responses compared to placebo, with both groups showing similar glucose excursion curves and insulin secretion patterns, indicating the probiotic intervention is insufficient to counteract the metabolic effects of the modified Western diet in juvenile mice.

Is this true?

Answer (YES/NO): YES